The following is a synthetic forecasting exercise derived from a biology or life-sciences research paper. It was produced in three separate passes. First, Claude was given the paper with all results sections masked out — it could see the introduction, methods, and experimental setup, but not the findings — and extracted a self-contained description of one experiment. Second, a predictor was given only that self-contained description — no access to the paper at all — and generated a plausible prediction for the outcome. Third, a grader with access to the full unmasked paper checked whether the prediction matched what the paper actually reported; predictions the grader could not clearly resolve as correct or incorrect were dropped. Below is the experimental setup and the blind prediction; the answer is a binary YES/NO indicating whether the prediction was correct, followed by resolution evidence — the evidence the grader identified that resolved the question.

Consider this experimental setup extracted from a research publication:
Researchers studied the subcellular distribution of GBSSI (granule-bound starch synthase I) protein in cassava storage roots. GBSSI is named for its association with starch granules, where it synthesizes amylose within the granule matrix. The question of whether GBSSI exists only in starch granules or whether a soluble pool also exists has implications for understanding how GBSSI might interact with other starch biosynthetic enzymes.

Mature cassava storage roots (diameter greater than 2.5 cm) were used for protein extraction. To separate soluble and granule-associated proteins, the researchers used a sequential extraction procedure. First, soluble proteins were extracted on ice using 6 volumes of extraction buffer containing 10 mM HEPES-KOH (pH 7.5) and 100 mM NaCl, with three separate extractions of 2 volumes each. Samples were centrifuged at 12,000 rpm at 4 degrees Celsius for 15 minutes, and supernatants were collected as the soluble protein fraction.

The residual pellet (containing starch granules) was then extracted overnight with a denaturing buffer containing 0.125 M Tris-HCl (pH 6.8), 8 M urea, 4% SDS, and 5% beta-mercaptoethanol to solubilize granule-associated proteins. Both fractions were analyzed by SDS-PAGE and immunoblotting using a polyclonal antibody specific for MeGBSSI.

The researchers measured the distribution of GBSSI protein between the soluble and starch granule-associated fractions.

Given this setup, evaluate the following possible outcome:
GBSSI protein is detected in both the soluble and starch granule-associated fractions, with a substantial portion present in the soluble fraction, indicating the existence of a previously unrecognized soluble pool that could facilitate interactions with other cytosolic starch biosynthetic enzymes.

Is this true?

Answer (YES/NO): YES